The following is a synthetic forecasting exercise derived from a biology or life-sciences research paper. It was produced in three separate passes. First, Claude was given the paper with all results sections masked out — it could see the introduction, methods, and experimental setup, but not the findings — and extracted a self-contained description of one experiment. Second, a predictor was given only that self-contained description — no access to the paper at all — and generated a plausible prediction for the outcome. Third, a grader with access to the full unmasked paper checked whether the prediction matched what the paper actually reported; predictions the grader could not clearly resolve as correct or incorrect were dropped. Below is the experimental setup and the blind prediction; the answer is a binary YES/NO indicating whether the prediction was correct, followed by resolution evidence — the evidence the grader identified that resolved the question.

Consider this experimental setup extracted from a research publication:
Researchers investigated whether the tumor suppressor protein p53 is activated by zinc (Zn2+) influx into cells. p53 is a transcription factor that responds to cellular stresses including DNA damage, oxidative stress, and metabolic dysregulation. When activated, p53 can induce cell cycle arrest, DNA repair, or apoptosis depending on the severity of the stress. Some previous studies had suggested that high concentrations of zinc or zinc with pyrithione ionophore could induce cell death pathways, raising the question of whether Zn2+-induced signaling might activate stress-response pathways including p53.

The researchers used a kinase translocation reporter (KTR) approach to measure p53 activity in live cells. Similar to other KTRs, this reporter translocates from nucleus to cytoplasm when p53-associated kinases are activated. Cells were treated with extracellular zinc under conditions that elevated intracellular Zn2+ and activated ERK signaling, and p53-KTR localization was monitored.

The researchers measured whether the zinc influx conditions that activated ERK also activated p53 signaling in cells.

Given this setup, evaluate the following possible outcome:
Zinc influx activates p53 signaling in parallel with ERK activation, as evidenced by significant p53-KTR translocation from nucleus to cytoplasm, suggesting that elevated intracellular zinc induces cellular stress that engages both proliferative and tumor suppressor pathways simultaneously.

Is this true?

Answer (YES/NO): NO